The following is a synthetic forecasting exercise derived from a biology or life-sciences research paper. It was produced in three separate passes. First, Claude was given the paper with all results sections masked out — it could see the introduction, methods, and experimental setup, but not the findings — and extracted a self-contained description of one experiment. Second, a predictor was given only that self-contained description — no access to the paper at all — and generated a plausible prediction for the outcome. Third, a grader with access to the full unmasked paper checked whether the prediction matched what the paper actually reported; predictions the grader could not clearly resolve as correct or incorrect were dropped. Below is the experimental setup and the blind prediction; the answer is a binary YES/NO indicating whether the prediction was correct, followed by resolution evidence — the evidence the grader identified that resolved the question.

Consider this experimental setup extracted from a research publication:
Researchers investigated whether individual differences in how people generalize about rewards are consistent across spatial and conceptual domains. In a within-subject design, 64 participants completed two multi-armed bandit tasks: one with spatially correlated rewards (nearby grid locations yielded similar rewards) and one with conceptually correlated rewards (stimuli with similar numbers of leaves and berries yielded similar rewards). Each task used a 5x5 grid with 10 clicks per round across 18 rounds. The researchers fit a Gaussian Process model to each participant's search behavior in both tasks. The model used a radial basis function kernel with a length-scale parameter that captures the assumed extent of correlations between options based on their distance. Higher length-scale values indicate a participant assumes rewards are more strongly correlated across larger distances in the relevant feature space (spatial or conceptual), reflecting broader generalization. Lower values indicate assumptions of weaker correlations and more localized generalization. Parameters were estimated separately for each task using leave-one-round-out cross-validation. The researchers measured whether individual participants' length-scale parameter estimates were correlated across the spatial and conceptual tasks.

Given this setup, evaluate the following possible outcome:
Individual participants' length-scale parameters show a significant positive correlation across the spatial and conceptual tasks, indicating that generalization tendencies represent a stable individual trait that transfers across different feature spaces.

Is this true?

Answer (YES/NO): YES